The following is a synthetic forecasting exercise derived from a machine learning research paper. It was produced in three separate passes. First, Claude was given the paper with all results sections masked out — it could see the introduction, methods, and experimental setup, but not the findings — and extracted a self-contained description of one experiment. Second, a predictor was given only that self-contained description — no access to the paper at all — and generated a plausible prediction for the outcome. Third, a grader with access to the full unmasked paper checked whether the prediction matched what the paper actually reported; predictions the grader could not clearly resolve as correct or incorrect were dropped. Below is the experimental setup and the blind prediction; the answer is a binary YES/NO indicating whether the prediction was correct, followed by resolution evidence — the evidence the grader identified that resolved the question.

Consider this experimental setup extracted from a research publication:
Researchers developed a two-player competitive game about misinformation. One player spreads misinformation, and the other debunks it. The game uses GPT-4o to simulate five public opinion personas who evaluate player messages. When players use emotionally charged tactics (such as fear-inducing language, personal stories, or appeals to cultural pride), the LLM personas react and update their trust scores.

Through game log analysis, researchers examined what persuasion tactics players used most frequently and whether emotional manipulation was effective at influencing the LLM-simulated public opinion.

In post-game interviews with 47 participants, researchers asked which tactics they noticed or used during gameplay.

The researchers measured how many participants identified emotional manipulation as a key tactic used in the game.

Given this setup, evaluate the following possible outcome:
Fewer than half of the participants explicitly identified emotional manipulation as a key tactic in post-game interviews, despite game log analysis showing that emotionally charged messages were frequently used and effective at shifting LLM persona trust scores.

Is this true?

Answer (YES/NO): NO